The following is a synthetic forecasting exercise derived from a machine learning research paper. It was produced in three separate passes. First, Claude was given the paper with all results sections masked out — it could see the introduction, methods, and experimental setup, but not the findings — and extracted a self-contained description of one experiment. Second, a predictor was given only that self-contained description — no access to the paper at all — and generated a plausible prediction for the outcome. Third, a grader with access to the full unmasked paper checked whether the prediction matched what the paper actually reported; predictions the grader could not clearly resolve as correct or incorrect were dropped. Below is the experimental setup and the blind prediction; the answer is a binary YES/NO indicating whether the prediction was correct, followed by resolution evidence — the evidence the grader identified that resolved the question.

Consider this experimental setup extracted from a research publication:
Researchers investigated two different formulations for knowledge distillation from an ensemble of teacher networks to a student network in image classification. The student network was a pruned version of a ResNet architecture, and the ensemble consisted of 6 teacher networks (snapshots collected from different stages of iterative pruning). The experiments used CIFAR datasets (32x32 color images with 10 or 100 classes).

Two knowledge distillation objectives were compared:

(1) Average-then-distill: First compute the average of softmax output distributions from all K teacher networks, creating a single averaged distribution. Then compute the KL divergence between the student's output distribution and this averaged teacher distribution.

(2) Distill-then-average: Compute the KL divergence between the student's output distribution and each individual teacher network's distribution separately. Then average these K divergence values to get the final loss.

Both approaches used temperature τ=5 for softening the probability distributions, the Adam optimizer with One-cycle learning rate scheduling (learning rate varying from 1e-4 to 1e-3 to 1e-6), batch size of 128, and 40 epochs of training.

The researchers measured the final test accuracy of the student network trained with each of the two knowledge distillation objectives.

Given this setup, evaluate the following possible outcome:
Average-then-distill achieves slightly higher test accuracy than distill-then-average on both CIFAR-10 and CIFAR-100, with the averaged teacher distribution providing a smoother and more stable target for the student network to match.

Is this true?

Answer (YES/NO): NO